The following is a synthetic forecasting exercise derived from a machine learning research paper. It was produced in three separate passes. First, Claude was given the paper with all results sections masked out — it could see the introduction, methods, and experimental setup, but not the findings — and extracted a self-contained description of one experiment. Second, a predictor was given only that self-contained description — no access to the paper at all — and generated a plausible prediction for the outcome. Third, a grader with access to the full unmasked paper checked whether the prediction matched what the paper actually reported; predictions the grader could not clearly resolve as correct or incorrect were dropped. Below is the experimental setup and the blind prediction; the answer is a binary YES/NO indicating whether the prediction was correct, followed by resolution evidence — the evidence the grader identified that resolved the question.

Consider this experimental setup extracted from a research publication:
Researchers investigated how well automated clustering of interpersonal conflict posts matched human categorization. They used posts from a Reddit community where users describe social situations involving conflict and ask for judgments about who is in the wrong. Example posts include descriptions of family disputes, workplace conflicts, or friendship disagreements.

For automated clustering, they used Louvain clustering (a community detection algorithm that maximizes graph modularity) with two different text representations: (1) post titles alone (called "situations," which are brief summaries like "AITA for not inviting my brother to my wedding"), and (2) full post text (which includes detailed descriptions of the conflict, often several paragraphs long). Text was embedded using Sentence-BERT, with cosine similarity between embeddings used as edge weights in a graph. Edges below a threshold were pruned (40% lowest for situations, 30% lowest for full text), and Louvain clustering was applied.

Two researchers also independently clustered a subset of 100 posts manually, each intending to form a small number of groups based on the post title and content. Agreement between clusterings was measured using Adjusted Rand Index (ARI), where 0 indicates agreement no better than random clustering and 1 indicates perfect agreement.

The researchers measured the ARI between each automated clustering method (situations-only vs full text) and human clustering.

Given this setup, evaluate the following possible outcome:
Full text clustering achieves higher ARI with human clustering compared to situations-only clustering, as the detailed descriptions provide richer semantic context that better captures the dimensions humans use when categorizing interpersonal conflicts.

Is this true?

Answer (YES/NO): YES